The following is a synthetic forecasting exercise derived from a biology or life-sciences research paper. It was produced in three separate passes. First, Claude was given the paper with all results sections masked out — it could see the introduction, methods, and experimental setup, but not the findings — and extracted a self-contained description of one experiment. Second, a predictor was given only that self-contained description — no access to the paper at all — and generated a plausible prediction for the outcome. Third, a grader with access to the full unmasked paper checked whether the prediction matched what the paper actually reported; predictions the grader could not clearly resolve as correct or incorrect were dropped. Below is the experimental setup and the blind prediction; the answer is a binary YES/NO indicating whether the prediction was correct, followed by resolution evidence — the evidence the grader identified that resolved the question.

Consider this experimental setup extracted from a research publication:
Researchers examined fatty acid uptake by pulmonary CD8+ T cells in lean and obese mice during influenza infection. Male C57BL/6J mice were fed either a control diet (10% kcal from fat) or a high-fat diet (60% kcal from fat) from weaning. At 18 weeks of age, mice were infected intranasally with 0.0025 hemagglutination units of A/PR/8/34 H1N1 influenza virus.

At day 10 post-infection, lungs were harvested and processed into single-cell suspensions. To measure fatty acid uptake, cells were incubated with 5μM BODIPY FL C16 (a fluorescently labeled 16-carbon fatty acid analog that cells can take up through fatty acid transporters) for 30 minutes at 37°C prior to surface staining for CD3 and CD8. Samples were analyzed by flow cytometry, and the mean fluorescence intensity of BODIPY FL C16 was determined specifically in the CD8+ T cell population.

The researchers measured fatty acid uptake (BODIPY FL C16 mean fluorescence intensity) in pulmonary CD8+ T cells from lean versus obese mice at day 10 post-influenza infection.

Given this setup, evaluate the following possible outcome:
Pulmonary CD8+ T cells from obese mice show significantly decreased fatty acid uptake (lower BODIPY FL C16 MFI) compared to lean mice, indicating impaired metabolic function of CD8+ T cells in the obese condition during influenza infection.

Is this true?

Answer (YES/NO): NO